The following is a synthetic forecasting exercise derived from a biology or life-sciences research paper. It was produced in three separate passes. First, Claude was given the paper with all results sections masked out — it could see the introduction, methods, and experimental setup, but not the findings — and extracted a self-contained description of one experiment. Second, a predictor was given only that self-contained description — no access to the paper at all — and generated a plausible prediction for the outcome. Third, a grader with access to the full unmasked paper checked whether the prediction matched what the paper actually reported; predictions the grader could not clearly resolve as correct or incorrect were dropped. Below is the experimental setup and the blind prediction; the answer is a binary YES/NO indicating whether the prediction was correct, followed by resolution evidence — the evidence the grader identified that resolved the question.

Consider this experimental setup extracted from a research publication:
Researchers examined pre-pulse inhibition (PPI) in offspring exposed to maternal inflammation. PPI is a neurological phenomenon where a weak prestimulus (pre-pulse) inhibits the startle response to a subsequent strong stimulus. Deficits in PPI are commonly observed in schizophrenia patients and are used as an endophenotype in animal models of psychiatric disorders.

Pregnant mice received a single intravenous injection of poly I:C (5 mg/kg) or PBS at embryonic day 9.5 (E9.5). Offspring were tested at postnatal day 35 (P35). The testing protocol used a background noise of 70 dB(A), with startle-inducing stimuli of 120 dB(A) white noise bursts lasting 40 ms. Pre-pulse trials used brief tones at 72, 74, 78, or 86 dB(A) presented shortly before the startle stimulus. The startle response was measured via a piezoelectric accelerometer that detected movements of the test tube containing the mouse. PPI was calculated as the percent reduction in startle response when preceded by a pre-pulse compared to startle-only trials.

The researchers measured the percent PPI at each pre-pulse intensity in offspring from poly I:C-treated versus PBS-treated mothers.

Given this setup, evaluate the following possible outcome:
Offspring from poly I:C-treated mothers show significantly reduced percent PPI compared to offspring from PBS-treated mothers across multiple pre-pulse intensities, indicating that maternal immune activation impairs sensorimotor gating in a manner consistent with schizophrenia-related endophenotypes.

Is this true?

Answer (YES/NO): NO